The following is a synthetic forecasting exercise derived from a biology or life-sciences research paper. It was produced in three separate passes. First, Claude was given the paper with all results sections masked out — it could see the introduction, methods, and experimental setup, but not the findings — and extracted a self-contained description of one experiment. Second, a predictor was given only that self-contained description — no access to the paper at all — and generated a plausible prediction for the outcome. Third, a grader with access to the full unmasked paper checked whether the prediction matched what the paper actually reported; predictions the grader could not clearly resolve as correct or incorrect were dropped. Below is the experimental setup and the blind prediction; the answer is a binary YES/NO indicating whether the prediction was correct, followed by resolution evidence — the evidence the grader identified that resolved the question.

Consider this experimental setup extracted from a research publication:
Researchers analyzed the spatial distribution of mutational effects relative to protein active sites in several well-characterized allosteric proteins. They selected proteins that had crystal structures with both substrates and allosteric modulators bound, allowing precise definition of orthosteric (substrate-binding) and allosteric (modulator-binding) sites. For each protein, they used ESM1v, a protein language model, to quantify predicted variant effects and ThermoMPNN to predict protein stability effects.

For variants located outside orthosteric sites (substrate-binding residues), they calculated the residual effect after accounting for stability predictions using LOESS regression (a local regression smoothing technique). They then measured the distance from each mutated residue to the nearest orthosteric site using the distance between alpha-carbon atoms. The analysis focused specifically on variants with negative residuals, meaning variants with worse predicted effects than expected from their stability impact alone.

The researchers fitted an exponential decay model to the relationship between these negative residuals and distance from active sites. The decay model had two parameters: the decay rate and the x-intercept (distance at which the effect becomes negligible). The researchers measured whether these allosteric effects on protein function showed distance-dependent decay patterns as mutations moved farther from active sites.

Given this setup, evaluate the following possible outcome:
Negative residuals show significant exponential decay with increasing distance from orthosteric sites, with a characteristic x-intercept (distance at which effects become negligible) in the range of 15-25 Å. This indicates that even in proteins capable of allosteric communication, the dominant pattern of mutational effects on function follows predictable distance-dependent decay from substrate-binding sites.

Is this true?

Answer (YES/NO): NO